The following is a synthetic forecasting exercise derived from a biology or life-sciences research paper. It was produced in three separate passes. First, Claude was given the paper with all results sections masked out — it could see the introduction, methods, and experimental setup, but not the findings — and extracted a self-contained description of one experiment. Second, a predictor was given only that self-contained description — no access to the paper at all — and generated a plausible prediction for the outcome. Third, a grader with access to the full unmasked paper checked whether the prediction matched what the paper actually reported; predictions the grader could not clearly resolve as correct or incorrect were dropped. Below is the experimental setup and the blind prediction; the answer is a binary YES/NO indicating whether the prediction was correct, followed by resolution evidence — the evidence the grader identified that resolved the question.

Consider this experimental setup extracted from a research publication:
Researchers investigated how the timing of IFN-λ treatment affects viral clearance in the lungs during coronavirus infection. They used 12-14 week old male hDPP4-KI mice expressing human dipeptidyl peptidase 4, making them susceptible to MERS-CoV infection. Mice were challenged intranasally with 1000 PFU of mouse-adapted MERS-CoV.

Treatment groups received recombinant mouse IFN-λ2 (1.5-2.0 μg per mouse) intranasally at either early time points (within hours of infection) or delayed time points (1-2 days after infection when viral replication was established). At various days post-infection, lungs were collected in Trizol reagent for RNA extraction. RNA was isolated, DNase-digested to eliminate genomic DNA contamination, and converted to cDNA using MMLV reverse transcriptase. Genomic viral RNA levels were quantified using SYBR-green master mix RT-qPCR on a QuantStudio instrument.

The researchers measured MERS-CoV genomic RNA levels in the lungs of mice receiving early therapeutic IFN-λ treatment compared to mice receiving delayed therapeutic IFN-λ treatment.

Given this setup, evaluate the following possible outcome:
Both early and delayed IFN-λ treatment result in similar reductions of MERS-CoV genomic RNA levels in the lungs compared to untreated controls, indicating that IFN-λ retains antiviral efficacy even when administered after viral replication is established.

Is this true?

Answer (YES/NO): NO